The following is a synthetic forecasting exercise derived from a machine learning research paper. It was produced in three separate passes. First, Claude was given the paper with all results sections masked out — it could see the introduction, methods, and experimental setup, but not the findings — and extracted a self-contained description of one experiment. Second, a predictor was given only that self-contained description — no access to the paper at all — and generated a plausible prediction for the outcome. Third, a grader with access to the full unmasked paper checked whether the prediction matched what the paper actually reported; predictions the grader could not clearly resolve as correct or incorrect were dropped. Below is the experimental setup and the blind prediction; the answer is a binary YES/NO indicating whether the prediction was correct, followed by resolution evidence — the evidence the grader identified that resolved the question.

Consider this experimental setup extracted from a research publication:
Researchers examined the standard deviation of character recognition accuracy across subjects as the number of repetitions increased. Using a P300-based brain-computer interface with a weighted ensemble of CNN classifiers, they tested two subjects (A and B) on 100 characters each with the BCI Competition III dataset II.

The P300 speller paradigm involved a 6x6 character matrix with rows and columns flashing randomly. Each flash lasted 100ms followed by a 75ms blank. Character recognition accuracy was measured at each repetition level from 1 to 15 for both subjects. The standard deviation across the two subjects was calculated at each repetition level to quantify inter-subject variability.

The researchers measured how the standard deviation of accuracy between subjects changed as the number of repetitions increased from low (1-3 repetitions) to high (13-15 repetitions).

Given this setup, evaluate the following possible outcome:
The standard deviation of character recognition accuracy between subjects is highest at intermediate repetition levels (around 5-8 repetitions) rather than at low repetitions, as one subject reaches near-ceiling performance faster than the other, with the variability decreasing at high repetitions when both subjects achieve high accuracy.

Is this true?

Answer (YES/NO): NO